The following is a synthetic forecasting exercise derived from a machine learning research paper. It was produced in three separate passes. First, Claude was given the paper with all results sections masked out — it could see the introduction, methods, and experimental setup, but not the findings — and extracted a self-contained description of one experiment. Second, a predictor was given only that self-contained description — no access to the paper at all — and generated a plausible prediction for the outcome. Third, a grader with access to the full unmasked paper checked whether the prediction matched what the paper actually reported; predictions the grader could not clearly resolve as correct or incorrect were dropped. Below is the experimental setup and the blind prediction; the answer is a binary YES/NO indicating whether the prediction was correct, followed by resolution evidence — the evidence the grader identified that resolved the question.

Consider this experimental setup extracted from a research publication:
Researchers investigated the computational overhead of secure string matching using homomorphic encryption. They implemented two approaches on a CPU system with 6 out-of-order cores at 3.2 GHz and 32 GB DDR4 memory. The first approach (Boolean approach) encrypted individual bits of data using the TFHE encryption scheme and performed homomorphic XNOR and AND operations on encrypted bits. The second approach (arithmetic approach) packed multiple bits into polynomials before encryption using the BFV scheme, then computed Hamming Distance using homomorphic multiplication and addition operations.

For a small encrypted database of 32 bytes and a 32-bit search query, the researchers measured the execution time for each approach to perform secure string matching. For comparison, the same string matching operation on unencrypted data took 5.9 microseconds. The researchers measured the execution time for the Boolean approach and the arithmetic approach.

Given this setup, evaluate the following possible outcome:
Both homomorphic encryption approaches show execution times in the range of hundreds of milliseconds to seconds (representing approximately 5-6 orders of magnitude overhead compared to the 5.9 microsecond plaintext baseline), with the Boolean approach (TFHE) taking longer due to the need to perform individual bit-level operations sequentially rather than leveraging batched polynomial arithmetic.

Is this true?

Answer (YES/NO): NO